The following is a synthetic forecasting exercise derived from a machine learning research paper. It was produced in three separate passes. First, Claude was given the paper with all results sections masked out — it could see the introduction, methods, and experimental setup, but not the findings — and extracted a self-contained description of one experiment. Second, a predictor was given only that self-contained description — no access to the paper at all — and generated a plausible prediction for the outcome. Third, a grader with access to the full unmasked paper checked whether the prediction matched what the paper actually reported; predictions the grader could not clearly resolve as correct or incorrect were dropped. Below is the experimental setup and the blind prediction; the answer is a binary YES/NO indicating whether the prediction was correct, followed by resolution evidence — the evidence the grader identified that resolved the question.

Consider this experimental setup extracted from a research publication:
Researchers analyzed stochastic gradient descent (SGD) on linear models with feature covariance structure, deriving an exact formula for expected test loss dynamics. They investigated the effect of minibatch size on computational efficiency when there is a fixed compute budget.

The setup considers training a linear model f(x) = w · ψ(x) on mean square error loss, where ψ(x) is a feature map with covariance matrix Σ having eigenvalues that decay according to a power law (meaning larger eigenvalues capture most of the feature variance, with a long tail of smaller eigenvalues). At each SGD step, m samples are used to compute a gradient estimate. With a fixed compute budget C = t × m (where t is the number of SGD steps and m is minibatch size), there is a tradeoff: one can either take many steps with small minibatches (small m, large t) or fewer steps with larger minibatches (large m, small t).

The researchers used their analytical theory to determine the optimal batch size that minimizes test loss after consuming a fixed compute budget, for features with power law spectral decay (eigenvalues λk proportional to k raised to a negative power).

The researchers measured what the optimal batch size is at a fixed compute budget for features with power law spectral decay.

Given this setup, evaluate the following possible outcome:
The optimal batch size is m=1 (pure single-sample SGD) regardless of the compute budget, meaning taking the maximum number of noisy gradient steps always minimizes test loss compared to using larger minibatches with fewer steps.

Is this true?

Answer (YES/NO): NO